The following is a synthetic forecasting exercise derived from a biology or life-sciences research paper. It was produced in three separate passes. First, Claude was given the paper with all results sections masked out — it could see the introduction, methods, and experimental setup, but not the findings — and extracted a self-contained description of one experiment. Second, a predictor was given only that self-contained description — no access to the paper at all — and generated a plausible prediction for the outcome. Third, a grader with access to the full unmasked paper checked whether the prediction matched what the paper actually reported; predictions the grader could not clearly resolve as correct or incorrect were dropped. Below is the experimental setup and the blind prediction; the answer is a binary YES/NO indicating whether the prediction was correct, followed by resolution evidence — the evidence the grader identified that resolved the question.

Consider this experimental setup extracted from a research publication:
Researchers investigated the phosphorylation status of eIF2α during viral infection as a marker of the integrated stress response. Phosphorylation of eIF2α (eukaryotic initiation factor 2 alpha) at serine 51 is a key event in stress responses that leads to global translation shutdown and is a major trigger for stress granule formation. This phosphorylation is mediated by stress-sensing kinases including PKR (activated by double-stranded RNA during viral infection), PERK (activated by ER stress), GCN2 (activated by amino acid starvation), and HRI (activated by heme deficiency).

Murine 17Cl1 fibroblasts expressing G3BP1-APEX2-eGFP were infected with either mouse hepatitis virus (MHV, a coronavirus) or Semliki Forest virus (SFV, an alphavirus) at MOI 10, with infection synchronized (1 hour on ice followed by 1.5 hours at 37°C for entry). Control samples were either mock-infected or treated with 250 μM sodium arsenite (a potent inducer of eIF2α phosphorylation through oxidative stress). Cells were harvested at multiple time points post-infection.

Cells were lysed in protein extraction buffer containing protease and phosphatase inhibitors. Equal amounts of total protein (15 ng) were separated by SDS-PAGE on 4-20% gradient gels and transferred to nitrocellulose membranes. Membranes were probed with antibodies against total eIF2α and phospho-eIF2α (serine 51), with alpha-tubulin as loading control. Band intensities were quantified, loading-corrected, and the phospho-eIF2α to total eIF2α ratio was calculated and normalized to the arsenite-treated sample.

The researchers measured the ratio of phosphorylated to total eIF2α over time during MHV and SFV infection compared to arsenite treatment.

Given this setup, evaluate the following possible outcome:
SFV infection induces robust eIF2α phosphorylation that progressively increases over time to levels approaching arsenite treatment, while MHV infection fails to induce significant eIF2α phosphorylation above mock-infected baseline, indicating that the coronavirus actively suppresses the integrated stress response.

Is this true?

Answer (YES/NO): NO